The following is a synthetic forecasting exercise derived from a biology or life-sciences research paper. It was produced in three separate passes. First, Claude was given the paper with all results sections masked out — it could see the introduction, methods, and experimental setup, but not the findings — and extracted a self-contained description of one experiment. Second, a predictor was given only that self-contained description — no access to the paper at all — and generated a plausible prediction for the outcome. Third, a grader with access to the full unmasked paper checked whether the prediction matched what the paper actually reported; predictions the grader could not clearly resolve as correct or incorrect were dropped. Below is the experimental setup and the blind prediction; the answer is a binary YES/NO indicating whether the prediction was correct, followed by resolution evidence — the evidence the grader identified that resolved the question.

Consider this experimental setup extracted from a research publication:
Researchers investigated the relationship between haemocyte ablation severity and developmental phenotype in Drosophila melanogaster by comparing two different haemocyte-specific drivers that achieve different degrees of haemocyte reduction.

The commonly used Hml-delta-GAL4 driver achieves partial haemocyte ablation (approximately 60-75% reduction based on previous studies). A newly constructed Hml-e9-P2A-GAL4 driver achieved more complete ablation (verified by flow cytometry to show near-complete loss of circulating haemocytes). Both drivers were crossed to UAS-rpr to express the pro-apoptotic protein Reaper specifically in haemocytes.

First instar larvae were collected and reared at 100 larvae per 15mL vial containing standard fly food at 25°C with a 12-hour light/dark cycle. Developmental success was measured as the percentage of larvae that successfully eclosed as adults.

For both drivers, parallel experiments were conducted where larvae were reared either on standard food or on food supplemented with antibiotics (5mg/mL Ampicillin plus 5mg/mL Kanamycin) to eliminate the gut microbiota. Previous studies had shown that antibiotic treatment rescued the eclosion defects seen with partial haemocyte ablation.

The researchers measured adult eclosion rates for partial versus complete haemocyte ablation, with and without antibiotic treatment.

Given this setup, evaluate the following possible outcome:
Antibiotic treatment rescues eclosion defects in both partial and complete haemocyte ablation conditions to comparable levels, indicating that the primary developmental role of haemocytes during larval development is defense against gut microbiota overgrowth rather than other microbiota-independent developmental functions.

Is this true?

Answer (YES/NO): NO